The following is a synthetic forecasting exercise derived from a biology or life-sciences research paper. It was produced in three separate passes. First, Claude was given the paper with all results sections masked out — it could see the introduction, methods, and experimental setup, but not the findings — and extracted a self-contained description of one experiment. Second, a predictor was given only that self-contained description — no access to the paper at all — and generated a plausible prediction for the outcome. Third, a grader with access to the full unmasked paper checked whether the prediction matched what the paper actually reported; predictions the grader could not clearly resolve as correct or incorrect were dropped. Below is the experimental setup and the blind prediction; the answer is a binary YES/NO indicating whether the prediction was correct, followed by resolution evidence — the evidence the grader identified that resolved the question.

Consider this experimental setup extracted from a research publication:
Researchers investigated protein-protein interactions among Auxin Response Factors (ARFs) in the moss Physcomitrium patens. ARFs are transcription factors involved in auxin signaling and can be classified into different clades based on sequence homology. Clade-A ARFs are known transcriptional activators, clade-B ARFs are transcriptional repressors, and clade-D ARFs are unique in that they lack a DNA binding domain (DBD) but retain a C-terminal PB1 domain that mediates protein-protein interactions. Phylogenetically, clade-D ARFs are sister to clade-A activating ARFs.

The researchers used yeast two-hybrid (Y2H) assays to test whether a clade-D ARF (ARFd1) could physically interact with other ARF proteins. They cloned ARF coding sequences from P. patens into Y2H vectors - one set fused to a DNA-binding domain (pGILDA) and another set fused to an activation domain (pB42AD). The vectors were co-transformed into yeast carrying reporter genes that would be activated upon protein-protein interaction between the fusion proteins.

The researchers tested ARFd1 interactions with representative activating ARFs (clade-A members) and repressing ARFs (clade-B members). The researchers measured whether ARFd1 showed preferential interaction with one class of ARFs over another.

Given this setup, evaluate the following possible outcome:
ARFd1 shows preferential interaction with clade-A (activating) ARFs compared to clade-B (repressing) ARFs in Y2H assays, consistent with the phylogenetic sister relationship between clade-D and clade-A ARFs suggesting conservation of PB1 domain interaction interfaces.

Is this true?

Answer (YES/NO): YES